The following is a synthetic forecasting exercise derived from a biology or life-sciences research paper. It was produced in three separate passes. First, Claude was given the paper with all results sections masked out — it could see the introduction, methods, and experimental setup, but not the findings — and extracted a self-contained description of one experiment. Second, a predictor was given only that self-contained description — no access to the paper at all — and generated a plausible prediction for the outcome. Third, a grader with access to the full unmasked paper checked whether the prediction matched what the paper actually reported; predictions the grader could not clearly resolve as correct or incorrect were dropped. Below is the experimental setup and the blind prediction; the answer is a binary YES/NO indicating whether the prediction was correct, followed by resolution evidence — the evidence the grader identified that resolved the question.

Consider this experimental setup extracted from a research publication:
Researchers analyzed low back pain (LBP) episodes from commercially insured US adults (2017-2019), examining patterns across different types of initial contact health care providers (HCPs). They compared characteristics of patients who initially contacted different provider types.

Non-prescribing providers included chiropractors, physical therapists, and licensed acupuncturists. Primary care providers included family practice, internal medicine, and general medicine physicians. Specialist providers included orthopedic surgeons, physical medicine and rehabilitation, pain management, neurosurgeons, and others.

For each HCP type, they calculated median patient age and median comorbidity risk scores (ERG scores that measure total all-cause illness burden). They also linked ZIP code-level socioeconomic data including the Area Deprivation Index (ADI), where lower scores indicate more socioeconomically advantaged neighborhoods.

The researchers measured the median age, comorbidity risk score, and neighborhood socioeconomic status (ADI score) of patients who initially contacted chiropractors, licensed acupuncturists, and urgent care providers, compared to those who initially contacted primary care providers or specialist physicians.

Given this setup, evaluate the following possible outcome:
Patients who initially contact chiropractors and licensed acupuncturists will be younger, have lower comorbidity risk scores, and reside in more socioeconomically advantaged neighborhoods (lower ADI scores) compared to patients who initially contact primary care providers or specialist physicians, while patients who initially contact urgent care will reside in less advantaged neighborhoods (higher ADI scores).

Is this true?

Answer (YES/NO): NO